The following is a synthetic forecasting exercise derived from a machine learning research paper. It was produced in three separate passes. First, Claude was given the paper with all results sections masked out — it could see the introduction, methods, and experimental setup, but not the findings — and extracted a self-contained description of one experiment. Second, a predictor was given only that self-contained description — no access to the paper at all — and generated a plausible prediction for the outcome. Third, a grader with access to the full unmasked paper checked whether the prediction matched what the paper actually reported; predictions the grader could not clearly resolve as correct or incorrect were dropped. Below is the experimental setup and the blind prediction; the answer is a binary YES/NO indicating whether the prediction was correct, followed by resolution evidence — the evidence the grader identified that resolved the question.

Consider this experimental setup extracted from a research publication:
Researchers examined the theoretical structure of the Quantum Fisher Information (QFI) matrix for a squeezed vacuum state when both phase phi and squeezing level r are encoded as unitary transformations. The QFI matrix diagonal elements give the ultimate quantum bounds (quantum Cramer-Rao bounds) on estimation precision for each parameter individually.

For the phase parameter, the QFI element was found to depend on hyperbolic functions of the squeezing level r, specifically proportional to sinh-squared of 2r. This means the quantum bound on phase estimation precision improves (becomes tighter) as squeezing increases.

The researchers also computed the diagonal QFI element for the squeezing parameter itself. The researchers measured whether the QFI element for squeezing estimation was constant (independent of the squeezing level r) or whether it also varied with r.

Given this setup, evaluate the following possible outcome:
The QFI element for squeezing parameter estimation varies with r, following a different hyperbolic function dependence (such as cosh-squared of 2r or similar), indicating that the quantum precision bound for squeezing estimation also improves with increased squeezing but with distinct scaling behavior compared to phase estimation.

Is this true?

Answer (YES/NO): NO